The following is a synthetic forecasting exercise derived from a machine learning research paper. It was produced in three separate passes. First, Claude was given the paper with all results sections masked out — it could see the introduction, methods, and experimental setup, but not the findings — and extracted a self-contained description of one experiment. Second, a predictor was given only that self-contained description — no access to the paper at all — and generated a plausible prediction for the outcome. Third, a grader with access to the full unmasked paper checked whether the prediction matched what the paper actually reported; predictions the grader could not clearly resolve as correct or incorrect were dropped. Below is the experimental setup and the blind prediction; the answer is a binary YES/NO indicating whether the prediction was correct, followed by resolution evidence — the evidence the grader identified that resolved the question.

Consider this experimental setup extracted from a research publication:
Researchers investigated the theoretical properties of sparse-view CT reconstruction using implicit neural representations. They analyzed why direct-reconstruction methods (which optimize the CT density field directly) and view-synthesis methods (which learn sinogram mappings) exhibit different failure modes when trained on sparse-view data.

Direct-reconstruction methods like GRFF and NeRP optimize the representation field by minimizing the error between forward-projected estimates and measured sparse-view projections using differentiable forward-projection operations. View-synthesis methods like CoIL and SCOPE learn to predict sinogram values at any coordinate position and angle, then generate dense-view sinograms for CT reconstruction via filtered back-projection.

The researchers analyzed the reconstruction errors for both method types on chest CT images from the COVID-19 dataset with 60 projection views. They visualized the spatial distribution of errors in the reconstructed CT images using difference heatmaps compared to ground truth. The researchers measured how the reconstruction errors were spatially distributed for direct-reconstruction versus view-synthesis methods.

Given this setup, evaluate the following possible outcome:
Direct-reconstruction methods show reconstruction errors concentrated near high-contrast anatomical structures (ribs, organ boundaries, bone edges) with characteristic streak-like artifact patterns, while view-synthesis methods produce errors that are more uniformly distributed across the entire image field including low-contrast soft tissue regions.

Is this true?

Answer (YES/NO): NO